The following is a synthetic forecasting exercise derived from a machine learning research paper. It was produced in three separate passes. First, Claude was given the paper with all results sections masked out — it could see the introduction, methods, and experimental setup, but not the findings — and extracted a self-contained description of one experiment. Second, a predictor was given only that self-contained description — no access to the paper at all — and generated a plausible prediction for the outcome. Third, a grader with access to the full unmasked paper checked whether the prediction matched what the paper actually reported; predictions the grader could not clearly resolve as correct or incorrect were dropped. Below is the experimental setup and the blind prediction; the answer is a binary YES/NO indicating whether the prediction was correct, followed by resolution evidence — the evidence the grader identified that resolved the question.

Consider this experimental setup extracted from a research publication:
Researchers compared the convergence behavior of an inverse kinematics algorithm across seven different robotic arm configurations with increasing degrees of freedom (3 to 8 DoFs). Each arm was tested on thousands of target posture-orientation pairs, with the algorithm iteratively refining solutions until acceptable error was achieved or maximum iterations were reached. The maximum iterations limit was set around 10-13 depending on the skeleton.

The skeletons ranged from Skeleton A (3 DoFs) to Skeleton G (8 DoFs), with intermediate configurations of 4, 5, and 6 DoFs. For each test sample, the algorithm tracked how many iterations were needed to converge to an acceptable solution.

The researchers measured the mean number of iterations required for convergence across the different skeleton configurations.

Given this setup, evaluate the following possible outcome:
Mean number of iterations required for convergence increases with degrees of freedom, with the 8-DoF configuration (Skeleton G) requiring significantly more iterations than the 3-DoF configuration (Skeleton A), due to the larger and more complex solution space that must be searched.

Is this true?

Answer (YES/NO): NO